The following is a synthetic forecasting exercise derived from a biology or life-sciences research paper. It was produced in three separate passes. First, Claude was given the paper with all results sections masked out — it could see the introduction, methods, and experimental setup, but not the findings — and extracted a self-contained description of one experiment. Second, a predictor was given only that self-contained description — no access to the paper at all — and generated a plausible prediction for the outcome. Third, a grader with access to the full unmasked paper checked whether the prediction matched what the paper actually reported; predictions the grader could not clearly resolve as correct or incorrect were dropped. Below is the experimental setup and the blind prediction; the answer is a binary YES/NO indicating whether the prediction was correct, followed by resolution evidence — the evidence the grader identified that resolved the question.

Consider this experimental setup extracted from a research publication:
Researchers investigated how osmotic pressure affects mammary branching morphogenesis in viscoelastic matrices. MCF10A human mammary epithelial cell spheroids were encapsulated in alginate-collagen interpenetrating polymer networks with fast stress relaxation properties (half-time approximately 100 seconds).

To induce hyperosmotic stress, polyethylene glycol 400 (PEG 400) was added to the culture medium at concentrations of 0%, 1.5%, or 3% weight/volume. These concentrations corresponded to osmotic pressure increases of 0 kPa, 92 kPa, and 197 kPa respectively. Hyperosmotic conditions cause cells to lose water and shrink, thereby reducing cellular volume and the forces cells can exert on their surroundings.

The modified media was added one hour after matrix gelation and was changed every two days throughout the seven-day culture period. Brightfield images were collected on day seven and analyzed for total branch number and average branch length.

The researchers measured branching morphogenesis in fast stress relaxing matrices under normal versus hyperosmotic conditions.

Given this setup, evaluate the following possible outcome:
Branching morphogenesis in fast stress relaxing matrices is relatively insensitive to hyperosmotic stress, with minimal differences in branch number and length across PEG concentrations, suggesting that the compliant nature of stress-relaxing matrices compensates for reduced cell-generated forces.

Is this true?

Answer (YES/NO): YES